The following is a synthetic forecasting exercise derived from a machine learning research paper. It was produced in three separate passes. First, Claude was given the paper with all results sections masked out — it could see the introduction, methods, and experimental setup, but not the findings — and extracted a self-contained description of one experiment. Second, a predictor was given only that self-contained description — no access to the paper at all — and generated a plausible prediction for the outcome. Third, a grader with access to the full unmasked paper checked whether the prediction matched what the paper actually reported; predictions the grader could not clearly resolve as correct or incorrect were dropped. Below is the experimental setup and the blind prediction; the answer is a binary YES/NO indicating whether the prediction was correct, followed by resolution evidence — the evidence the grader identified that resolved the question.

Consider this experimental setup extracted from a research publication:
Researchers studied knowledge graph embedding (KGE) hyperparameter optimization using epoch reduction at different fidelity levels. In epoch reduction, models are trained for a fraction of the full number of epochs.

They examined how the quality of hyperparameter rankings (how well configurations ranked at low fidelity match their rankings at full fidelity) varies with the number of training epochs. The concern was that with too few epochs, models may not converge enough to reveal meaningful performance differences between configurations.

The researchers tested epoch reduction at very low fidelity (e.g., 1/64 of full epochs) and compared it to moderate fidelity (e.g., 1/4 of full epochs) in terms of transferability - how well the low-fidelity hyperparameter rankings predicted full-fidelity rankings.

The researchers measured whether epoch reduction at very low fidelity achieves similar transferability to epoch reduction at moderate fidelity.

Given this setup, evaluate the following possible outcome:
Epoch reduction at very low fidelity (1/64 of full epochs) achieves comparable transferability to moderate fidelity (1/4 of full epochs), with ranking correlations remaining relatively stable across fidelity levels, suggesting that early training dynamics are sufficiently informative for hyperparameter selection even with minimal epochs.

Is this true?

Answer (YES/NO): NO